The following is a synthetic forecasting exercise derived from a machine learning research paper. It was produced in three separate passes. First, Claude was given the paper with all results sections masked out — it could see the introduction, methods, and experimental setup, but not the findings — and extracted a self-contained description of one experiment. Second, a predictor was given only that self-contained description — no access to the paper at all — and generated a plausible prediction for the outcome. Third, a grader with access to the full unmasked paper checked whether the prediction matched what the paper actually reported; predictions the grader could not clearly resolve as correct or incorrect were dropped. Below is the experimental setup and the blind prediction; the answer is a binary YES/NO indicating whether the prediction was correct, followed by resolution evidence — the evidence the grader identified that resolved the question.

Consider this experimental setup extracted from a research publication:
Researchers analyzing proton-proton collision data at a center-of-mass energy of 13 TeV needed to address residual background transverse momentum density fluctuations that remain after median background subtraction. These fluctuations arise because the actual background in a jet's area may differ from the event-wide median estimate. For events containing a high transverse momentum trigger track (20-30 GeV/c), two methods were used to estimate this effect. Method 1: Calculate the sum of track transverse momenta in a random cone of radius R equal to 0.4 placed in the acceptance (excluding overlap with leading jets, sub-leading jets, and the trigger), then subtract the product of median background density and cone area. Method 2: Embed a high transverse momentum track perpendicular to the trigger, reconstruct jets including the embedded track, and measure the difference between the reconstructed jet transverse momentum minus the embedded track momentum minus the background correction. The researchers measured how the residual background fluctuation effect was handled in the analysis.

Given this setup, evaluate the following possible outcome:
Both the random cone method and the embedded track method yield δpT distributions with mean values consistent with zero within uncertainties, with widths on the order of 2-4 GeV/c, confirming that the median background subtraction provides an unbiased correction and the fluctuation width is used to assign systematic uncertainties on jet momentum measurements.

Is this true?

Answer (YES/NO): NO